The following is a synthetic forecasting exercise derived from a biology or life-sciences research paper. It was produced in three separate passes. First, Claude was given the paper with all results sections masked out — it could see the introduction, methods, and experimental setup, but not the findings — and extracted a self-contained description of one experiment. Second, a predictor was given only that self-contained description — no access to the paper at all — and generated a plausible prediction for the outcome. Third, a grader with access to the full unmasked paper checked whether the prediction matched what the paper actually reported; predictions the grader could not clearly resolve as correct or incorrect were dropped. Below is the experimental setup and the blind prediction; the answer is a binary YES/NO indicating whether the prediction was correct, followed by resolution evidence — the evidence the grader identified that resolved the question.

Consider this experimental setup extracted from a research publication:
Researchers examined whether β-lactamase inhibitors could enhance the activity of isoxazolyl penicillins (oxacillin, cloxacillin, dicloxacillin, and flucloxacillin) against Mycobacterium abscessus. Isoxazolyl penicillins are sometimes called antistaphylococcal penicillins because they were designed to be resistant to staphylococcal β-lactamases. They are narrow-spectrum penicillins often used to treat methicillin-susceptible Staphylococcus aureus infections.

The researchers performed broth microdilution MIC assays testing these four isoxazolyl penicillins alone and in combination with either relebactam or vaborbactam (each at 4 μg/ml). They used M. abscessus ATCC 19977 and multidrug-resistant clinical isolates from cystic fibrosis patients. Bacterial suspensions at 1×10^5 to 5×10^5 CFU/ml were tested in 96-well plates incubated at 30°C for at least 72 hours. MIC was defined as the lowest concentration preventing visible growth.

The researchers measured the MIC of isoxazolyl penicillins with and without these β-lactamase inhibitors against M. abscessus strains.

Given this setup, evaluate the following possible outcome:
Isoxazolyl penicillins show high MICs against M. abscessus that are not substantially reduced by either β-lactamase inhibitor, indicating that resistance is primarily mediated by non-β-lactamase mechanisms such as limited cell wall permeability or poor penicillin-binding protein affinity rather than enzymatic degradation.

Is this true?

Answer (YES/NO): YES